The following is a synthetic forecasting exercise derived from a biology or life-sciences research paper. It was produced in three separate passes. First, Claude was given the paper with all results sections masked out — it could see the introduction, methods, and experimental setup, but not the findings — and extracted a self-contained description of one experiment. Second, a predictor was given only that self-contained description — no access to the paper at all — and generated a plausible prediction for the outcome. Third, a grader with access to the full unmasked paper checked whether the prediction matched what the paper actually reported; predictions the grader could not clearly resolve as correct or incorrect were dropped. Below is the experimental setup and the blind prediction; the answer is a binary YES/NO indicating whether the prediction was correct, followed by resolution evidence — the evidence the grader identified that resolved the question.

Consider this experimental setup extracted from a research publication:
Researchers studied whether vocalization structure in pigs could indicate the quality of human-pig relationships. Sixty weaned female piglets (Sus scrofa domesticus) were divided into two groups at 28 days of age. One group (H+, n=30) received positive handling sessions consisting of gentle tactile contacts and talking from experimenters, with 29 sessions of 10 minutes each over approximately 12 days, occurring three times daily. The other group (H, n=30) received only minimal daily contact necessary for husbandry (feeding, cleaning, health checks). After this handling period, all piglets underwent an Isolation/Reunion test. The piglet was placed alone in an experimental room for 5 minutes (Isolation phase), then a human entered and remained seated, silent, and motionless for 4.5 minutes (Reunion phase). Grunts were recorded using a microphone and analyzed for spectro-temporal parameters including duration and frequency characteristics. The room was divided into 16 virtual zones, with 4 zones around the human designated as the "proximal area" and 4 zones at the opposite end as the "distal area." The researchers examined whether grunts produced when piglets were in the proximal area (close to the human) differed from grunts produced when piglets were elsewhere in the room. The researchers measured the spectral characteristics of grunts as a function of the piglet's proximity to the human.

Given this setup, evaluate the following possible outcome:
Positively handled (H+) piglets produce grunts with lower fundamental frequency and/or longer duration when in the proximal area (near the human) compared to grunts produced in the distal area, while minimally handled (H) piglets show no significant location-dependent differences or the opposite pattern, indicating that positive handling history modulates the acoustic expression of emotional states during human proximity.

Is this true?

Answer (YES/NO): NO